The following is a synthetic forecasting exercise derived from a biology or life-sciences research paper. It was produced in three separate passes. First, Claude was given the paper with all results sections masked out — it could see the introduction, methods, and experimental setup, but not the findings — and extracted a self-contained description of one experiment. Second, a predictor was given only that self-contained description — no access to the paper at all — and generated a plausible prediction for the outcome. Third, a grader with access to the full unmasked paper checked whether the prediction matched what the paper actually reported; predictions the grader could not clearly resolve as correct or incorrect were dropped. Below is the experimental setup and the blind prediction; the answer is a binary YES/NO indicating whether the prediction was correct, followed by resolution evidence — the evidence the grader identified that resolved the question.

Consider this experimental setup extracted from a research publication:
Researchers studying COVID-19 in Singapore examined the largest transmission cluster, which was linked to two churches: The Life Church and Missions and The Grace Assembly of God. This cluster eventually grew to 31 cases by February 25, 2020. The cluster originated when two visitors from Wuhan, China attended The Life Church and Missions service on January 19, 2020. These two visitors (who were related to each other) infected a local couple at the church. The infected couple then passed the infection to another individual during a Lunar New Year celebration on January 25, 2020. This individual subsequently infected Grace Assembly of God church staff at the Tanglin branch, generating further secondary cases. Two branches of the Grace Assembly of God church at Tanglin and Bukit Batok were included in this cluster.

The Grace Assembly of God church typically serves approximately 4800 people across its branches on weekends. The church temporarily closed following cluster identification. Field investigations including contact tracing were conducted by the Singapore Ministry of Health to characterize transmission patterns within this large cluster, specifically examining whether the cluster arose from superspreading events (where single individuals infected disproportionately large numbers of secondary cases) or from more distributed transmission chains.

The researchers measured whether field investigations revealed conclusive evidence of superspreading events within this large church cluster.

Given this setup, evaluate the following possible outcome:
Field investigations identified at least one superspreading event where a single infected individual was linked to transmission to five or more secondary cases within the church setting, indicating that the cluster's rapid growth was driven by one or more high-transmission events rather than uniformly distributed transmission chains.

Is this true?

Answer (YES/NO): NO